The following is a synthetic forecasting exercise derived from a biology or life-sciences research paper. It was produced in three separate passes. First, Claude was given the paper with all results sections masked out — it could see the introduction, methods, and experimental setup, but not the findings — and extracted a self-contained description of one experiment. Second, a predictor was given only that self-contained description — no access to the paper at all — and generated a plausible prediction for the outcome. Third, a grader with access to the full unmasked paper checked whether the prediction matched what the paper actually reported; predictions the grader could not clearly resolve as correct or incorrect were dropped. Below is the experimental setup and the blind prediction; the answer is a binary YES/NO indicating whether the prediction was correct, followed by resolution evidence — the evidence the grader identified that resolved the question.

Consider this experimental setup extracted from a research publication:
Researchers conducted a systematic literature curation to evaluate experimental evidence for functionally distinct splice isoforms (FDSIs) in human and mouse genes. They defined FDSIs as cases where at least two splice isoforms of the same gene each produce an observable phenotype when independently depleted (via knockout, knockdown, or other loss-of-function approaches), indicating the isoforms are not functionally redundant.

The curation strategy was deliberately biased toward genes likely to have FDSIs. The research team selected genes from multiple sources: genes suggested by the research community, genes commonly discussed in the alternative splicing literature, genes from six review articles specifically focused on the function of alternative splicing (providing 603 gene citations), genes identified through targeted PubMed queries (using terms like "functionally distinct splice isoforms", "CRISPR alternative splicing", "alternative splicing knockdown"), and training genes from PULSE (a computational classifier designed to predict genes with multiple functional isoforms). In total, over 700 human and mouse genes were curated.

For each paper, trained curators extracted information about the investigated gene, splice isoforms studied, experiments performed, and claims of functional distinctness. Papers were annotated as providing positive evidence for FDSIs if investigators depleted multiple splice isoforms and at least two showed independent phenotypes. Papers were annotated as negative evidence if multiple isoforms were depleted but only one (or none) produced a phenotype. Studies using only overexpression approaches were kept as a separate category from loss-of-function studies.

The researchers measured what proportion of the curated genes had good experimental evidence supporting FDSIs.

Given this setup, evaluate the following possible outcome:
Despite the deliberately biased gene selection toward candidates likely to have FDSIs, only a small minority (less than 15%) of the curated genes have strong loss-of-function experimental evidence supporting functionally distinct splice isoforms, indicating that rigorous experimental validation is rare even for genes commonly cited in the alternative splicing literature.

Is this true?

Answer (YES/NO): YES